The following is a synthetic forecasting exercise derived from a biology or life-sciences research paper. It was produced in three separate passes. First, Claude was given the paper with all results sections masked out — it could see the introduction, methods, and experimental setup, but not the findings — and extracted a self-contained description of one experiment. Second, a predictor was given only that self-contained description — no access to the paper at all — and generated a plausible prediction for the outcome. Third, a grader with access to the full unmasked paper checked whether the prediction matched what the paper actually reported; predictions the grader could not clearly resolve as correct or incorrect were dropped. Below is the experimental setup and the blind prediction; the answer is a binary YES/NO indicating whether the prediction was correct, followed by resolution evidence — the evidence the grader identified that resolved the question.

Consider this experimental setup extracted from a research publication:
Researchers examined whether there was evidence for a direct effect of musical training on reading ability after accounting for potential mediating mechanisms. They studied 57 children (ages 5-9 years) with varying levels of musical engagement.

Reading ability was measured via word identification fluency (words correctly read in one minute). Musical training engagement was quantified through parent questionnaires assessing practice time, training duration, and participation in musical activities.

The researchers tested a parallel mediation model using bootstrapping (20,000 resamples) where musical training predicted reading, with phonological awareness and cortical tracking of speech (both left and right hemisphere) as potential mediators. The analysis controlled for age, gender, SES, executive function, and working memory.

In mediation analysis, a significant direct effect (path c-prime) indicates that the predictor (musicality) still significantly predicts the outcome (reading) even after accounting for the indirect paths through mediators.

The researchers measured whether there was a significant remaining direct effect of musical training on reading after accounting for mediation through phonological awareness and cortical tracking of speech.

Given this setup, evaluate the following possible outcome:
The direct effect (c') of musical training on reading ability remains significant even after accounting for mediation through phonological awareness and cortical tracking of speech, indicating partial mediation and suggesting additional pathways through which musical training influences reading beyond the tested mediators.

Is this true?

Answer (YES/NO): YES